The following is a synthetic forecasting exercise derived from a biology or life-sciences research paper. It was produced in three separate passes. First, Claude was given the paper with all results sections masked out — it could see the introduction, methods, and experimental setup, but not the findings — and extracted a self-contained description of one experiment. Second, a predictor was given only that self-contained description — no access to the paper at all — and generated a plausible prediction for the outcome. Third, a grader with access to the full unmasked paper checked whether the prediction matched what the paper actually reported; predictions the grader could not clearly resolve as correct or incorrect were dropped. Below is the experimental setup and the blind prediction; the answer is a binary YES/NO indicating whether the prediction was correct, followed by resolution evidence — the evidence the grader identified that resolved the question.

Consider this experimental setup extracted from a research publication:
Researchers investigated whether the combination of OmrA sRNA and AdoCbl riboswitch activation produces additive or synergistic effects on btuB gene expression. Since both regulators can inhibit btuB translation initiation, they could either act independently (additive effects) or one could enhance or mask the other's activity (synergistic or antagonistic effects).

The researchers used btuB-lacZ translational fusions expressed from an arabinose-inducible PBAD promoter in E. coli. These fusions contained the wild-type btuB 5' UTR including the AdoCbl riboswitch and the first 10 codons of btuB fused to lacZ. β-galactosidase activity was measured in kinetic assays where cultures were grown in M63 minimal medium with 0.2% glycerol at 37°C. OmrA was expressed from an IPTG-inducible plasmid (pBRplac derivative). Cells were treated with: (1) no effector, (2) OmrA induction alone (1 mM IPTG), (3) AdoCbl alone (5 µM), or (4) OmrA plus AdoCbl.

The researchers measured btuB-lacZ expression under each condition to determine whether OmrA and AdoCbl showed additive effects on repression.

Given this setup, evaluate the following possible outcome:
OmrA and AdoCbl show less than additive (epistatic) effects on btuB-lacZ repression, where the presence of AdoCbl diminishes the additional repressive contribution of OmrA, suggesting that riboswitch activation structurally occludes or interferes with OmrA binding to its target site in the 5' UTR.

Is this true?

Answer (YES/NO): NO